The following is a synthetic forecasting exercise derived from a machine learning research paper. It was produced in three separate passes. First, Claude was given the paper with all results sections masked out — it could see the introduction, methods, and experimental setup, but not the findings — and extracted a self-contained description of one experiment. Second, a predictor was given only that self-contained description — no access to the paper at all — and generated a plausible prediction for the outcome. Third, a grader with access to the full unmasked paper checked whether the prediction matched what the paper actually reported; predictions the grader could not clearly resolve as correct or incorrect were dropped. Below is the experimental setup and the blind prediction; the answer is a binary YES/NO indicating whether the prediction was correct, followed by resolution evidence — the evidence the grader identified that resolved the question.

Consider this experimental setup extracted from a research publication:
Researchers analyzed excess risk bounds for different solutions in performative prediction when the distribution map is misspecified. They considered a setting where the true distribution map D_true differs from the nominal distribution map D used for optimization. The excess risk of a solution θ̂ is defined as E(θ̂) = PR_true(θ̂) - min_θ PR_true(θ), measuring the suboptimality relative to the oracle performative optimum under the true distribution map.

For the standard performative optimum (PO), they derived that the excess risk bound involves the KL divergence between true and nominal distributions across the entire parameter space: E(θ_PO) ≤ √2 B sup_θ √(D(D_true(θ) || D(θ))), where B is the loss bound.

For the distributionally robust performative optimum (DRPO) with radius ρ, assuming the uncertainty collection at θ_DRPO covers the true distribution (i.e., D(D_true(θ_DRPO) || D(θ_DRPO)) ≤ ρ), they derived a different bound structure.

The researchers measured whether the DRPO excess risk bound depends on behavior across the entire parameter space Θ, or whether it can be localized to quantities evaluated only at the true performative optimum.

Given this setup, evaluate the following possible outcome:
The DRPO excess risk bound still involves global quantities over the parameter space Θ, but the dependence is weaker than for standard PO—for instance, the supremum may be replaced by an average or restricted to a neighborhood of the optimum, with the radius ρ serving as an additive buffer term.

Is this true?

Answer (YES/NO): NO